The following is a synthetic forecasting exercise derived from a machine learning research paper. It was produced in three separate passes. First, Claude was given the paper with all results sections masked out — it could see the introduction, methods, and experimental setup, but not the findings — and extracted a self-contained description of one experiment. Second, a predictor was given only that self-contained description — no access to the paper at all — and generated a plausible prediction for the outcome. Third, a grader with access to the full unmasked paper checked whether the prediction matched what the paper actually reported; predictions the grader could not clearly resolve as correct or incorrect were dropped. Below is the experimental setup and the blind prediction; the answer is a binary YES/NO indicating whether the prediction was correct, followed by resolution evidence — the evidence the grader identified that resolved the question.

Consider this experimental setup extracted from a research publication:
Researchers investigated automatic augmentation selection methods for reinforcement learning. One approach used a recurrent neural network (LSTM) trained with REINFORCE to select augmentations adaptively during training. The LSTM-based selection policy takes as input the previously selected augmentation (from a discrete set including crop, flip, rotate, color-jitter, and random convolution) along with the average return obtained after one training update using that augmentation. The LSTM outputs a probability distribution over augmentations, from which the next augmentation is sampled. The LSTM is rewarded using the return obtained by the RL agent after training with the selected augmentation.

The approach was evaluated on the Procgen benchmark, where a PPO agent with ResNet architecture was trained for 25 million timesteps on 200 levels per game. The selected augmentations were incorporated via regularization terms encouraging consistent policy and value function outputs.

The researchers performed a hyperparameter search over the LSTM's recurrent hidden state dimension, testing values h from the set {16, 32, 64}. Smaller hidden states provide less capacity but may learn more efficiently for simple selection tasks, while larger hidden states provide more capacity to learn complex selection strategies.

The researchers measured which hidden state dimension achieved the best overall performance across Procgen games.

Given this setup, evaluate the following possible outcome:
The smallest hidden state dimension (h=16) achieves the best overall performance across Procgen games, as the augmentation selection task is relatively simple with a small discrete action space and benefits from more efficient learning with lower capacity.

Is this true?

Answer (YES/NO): NO